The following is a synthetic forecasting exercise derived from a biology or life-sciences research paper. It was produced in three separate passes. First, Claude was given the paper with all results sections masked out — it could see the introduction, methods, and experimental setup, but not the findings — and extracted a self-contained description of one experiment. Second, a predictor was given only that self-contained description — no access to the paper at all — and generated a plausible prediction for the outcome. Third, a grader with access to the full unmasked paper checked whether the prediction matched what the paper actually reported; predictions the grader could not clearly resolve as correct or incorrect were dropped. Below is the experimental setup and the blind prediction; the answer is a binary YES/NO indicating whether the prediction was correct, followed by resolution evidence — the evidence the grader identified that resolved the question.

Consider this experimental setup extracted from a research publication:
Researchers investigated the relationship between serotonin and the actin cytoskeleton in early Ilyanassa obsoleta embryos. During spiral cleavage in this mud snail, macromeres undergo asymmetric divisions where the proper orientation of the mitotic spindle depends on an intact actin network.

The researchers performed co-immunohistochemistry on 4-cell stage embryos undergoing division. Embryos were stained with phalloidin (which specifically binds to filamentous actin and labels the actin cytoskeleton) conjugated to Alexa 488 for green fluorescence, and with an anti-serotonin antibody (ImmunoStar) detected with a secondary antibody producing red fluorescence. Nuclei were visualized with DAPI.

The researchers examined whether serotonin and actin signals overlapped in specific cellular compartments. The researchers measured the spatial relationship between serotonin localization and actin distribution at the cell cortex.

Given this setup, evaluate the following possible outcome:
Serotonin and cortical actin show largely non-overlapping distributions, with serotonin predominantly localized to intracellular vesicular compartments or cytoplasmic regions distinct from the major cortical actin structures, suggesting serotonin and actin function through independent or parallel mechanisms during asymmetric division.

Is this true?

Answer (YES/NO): NO